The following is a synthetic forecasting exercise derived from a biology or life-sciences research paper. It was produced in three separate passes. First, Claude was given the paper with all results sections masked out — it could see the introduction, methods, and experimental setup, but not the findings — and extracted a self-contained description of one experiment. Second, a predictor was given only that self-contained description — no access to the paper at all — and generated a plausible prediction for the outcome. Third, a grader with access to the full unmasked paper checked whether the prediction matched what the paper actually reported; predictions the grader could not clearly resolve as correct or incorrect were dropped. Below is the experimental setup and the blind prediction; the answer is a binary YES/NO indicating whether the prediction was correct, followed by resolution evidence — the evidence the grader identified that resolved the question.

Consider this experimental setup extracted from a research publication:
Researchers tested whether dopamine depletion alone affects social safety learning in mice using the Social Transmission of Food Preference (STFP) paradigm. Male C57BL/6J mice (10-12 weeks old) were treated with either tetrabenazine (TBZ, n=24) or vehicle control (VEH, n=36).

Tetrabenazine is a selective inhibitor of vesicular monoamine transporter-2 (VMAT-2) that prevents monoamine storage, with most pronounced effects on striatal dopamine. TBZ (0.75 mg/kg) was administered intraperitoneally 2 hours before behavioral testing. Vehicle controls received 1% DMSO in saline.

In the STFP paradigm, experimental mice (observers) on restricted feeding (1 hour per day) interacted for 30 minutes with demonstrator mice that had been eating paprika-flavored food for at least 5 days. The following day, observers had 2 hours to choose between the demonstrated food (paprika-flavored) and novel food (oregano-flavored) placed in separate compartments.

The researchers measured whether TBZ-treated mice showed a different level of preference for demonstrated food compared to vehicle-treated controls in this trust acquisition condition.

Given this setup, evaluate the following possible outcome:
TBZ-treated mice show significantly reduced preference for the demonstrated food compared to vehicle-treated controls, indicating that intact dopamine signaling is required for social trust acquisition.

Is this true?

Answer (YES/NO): NO